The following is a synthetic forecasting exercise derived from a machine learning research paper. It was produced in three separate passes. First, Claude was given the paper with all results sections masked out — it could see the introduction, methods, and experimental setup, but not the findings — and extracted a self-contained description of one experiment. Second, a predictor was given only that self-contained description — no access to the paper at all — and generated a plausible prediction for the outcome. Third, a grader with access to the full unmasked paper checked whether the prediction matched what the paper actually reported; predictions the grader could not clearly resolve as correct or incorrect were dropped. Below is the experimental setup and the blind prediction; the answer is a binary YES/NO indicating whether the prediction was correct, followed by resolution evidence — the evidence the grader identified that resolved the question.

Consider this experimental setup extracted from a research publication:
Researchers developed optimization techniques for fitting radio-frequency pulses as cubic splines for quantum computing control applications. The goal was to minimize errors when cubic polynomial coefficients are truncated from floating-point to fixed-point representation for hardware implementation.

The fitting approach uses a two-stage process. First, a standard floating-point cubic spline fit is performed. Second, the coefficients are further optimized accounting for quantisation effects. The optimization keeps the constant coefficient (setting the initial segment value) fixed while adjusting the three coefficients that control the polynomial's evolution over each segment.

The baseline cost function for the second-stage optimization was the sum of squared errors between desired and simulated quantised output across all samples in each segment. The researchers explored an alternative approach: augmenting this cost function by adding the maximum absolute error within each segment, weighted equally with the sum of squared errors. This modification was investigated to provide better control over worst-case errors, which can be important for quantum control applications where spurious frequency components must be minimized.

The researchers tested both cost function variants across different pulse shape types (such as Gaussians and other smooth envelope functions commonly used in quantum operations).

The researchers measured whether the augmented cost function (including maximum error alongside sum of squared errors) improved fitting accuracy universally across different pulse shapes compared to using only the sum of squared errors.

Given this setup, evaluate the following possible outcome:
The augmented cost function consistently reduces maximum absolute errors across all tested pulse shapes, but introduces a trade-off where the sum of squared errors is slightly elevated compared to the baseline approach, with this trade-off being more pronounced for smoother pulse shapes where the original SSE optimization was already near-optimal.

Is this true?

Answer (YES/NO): NO